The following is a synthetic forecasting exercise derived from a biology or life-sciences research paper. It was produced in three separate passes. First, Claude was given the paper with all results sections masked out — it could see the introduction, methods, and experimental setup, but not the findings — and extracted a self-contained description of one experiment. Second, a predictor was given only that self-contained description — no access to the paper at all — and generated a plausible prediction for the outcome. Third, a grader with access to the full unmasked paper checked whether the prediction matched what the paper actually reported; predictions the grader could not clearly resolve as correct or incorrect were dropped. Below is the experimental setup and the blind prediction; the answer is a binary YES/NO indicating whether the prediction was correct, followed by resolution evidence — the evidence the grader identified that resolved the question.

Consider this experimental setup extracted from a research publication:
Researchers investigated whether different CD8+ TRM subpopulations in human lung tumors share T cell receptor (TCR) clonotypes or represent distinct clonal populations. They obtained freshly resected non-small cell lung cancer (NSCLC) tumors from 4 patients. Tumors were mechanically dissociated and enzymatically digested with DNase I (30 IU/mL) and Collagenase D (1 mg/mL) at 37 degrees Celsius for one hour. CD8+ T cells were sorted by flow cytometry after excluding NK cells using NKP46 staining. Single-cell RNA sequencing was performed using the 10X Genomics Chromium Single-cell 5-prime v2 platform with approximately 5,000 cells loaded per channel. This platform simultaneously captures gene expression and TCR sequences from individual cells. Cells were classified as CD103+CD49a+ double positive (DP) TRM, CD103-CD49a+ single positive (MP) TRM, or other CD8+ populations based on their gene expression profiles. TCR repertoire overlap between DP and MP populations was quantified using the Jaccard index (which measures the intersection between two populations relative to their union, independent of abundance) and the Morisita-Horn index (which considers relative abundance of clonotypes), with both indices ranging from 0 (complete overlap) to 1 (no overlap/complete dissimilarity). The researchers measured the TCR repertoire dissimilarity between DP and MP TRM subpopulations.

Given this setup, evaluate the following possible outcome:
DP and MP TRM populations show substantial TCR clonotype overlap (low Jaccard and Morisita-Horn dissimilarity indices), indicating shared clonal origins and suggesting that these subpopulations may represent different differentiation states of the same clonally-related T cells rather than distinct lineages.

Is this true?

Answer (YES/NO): YES